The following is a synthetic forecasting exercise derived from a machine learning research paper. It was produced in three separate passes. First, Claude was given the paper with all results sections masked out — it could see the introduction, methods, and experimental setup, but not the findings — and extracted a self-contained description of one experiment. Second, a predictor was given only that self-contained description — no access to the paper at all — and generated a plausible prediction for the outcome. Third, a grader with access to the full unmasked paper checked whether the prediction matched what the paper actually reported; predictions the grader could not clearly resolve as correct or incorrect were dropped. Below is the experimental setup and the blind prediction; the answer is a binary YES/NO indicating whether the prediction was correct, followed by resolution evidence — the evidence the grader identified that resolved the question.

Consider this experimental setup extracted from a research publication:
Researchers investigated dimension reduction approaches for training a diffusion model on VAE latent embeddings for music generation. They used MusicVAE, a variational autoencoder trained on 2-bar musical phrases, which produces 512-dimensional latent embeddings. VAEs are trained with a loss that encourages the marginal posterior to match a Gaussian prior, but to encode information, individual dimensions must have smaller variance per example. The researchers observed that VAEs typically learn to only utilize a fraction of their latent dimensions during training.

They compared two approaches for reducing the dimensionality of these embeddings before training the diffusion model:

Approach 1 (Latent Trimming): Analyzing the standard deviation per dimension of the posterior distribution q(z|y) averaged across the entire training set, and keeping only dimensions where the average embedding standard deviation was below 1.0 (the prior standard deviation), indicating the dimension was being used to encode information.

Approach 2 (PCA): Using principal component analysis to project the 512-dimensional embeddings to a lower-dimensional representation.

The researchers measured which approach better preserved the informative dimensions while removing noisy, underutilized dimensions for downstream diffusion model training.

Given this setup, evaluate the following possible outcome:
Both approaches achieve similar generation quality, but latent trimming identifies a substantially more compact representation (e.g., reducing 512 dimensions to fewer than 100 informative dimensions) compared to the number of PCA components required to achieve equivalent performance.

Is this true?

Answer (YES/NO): NO